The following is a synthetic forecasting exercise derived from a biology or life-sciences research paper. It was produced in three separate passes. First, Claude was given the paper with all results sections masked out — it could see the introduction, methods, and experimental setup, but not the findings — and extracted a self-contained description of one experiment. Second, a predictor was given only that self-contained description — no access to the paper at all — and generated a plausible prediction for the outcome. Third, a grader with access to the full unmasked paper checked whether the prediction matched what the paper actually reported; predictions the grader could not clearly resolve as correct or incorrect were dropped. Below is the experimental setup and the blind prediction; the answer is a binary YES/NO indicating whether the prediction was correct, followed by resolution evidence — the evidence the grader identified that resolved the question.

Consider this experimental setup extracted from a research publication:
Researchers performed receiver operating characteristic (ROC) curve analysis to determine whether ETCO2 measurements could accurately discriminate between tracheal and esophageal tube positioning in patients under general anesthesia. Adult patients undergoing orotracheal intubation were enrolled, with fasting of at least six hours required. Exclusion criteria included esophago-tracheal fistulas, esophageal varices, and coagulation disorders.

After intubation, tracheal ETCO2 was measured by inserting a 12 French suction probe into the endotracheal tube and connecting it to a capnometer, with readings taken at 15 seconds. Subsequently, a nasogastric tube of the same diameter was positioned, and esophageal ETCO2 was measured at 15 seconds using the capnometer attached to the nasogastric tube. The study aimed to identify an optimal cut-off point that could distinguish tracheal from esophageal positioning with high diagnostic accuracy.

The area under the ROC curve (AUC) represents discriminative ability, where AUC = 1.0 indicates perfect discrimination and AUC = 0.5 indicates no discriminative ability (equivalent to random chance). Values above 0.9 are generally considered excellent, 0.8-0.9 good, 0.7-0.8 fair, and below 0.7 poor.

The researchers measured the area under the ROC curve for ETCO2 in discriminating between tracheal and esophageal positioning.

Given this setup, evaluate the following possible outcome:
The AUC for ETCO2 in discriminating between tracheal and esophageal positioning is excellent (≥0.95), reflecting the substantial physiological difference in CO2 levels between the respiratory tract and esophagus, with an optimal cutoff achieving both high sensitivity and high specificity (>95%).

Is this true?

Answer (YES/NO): YES